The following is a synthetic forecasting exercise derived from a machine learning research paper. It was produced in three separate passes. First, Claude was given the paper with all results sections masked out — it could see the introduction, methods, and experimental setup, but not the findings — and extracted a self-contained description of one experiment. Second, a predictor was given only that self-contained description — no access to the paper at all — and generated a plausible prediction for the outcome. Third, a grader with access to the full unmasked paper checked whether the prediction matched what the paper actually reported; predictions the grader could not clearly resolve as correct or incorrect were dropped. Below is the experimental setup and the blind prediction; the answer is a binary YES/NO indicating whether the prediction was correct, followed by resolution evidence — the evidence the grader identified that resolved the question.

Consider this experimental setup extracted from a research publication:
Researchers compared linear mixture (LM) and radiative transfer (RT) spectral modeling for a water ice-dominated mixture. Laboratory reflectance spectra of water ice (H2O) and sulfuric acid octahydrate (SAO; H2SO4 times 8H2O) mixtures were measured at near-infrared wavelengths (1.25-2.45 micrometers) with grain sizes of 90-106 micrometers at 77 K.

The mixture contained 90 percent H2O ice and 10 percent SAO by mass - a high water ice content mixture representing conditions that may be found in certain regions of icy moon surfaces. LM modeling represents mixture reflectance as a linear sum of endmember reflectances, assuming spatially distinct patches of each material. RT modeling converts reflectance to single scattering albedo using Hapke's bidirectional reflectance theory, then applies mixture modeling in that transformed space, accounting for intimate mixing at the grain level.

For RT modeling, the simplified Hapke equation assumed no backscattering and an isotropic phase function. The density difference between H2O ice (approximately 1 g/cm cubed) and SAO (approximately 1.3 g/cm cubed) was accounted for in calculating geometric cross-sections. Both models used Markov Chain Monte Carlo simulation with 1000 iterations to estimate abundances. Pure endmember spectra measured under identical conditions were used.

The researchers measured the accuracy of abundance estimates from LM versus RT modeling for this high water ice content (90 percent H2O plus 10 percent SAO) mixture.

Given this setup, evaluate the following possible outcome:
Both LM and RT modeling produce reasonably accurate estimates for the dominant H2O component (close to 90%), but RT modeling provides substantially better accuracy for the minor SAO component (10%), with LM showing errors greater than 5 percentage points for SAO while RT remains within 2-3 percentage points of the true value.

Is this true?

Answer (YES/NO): NO